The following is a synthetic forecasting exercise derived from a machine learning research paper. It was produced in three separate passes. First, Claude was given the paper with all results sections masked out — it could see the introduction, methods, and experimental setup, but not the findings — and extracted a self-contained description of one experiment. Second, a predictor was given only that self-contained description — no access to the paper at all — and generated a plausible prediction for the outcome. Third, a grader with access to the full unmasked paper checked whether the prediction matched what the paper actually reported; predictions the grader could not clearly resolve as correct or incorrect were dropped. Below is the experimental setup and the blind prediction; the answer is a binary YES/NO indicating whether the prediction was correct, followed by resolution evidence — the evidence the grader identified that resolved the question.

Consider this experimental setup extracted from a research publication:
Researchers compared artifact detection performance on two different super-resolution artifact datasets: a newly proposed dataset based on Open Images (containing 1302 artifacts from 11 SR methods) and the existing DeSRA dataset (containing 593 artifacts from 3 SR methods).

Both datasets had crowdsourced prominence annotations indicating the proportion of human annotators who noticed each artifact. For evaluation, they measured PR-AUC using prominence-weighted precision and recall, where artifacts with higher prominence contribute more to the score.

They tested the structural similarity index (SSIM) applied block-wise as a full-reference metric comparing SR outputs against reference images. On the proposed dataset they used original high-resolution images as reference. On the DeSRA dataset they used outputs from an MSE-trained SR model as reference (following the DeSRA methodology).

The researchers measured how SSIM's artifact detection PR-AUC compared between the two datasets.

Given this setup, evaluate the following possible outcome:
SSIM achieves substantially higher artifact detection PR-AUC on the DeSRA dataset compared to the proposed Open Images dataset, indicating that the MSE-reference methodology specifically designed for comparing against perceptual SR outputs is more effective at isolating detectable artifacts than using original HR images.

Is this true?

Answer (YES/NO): YES